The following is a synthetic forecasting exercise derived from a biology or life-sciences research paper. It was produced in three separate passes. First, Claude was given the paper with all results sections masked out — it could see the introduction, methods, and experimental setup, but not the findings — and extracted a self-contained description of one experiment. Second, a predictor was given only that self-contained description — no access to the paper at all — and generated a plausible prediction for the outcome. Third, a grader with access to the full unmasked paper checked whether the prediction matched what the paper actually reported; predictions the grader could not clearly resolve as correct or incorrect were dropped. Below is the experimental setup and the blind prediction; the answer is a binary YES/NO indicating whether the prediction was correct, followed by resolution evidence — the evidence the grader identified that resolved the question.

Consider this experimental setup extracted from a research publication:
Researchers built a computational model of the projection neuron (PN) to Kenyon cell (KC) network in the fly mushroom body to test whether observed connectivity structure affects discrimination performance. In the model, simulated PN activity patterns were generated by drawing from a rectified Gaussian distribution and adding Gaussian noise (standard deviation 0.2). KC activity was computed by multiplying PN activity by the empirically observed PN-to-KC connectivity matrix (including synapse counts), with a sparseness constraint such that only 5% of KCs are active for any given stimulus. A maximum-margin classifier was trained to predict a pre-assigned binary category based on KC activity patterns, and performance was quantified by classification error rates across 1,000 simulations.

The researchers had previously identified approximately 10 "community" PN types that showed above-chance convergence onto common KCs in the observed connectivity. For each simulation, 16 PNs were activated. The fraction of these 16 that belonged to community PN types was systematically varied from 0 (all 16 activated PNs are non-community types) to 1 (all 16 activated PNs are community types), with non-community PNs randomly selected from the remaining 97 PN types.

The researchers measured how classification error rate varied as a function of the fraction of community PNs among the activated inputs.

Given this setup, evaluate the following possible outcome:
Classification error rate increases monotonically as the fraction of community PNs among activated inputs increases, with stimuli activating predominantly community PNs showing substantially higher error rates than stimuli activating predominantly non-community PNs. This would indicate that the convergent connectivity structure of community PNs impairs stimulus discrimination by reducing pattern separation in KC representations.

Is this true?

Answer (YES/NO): NO